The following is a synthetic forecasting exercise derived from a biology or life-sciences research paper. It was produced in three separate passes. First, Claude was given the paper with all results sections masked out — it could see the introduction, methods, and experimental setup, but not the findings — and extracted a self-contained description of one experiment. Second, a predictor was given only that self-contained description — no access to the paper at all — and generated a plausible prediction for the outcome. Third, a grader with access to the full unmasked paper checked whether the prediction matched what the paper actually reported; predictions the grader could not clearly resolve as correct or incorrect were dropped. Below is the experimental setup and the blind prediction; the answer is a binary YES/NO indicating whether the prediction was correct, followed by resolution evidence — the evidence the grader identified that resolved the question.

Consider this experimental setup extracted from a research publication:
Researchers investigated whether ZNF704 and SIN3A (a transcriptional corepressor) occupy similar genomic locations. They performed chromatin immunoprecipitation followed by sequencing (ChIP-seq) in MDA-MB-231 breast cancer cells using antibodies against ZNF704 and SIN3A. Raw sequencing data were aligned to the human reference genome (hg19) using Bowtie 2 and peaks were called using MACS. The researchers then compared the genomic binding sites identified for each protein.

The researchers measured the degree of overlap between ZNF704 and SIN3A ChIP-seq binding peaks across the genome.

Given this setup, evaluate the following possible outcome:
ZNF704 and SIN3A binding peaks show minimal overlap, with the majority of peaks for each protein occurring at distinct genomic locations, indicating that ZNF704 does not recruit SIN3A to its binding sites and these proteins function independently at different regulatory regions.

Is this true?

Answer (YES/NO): NO